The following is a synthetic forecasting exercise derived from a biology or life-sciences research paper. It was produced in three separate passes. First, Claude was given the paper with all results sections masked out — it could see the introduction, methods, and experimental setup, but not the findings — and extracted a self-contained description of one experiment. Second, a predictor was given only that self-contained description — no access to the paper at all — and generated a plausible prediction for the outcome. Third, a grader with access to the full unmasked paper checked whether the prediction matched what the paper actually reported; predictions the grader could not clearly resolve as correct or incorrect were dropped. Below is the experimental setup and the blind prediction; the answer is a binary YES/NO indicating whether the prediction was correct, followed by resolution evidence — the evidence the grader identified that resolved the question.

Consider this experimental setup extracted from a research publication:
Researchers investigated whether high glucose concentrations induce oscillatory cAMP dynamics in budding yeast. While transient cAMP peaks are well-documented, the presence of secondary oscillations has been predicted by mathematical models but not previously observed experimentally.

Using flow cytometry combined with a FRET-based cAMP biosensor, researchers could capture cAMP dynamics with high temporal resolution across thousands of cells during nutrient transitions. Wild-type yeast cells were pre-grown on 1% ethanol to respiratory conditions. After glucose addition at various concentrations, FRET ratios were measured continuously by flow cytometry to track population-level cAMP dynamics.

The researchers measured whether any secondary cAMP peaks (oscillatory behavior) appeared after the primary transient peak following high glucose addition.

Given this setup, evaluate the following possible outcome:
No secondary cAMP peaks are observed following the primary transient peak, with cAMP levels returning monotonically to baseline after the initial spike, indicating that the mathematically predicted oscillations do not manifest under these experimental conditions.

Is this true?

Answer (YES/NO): NO